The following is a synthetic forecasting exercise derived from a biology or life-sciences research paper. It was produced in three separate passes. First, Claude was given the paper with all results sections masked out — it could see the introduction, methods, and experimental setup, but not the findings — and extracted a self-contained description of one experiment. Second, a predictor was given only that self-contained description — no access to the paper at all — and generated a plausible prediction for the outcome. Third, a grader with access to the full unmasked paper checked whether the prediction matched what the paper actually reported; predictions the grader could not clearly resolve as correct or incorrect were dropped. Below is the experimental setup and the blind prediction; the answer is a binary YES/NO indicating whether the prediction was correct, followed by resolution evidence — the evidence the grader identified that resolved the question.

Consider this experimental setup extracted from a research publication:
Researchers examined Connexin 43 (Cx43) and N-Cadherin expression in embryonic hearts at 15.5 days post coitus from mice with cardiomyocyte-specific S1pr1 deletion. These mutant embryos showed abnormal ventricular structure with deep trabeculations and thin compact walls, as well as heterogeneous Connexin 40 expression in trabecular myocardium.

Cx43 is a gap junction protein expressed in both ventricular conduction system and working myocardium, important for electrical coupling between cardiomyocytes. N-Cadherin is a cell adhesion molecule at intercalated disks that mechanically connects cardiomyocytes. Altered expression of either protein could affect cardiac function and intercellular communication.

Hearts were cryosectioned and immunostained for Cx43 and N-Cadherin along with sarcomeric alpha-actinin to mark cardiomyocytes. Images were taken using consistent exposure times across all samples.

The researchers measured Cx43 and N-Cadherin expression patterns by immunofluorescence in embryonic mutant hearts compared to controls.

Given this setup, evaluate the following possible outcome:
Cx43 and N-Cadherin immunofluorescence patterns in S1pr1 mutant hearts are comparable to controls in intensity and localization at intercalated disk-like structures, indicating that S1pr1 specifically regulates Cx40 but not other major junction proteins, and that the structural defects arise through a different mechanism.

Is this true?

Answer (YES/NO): YES